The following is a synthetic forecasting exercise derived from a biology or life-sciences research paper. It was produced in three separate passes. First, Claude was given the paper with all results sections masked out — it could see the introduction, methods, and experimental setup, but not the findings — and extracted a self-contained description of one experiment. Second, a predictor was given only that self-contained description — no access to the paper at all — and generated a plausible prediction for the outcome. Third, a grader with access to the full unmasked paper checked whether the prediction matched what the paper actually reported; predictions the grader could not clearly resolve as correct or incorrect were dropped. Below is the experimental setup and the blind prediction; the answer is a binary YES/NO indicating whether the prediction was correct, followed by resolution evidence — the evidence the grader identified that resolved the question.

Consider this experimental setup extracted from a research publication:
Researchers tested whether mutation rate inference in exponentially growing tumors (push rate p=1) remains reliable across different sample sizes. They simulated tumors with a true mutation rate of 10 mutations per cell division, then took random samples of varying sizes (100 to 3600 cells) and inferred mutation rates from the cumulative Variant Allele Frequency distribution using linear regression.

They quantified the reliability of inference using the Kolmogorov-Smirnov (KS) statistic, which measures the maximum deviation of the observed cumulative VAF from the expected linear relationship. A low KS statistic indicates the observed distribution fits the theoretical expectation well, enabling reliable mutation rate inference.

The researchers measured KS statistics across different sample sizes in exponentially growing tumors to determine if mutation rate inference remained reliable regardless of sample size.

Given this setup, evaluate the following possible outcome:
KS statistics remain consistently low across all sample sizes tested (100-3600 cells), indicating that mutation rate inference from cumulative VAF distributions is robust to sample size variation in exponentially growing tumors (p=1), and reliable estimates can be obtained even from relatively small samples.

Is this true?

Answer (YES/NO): NO